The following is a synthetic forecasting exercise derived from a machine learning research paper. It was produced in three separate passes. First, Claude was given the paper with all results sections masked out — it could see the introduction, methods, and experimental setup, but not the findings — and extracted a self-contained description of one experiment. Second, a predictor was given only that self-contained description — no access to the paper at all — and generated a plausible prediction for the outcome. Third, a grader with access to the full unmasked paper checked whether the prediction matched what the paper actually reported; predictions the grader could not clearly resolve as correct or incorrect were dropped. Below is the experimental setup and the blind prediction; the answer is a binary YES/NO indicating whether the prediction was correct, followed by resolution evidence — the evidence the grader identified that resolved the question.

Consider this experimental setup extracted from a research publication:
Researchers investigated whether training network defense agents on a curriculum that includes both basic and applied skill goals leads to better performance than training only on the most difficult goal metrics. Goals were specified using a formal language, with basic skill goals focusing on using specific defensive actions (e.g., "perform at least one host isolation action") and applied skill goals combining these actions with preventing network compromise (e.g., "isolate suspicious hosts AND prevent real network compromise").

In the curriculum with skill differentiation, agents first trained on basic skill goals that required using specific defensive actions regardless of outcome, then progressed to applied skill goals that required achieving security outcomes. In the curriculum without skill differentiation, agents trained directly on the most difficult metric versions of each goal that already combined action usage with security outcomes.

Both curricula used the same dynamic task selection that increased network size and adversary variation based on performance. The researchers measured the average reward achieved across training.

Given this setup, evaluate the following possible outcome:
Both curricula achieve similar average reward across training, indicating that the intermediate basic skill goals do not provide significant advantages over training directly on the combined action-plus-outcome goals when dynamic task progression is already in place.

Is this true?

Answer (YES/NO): NO